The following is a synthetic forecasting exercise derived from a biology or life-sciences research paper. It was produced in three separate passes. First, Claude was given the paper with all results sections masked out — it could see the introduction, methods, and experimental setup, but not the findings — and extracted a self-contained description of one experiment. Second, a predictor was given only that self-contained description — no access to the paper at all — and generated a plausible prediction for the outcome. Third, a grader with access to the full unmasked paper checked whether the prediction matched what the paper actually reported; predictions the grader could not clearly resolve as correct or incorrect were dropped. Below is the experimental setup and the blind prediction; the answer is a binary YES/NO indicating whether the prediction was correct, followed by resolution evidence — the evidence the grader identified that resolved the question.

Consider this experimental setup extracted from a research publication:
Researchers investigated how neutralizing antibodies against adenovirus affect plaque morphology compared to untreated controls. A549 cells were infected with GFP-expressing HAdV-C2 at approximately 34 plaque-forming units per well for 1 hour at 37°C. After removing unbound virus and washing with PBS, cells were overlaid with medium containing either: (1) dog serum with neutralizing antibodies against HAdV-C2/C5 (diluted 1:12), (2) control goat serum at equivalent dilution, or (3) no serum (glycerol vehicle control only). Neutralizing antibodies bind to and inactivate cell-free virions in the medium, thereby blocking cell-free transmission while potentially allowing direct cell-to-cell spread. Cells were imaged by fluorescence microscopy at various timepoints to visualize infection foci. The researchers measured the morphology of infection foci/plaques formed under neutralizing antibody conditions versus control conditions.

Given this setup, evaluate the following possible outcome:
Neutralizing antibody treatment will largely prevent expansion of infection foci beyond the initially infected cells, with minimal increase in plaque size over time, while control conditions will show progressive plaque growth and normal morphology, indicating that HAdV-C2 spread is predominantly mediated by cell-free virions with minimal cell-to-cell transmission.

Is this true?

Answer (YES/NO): NO